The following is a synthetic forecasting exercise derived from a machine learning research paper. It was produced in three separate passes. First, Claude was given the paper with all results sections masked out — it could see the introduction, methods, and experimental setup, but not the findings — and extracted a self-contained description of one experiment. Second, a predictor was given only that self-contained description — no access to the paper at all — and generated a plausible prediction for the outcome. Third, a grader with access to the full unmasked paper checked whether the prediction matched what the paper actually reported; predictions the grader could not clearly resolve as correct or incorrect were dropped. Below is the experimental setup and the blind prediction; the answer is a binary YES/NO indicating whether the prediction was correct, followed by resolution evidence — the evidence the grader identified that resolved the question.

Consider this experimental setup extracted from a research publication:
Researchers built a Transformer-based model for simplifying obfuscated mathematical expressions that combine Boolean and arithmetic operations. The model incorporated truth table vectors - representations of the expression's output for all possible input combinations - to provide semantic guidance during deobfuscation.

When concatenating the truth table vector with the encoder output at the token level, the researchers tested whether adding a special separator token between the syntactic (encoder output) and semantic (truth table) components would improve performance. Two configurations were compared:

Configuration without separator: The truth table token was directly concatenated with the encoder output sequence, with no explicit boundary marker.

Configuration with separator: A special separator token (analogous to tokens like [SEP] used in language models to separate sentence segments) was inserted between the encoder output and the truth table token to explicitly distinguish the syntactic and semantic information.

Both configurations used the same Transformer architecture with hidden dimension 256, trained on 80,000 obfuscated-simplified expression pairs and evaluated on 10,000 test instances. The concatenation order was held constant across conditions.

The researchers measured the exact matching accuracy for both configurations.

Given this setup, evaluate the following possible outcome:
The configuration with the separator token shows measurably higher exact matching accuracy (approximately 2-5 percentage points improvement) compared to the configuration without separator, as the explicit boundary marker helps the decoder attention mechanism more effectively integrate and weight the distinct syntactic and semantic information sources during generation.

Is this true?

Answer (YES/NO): NO